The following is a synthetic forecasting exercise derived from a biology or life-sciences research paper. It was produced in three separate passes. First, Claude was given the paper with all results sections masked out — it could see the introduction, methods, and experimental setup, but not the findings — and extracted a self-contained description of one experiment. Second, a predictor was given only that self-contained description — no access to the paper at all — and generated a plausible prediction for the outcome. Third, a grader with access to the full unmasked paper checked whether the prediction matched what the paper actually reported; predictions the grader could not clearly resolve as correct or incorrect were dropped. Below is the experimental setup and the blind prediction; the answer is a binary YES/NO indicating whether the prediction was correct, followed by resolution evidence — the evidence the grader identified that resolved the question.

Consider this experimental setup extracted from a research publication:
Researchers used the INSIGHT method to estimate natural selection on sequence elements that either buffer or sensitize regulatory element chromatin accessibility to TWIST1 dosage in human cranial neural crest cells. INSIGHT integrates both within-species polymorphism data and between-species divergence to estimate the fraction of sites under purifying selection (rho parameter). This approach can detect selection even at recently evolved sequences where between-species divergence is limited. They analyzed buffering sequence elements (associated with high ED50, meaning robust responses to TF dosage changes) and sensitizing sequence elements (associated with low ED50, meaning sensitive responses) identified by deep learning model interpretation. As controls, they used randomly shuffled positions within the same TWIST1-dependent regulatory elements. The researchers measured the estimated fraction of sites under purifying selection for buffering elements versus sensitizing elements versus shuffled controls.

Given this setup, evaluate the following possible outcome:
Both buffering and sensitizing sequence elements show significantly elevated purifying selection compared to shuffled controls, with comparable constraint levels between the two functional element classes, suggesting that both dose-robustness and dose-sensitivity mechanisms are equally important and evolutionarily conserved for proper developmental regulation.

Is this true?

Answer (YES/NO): YES